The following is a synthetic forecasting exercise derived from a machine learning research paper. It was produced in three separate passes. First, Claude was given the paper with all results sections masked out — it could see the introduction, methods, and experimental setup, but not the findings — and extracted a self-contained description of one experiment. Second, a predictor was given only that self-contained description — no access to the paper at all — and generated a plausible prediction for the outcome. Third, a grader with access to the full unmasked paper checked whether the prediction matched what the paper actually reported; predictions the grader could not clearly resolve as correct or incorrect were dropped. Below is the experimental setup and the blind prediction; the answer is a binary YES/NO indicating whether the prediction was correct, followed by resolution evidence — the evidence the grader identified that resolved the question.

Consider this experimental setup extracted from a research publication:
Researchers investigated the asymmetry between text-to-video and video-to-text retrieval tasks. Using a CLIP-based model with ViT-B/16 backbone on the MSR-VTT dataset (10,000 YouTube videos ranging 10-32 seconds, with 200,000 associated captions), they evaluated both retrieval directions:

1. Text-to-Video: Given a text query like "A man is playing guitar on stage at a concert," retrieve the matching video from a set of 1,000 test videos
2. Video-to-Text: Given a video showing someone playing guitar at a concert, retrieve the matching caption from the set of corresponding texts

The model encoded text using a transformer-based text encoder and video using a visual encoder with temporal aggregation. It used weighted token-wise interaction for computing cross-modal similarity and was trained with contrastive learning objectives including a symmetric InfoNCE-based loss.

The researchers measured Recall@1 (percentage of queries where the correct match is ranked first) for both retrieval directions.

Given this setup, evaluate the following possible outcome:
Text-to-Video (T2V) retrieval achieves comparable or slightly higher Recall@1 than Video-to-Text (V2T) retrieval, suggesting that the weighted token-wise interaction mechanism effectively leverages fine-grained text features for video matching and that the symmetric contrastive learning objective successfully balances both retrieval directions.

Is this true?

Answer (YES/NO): YES